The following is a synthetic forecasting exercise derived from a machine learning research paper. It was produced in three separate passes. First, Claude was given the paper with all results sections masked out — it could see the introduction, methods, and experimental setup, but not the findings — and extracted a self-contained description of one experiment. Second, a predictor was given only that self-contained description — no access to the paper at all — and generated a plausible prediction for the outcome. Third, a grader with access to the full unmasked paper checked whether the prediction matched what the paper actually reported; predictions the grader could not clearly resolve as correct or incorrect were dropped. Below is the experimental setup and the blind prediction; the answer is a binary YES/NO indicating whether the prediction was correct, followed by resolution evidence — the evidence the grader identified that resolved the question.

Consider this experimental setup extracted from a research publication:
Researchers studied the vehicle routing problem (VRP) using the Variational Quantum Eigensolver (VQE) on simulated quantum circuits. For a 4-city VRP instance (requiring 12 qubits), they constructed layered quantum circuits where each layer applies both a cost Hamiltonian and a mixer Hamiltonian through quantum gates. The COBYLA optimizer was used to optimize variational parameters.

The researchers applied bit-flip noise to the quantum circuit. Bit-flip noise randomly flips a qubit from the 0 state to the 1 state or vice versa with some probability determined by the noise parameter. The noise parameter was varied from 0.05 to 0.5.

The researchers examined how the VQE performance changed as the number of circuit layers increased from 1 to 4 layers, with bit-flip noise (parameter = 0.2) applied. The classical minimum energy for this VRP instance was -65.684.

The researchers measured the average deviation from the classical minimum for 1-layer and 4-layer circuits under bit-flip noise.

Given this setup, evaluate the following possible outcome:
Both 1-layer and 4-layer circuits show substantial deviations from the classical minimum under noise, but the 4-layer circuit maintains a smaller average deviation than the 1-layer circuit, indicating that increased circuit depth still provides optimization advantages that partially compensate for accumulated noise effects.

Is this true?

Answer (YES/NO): NO